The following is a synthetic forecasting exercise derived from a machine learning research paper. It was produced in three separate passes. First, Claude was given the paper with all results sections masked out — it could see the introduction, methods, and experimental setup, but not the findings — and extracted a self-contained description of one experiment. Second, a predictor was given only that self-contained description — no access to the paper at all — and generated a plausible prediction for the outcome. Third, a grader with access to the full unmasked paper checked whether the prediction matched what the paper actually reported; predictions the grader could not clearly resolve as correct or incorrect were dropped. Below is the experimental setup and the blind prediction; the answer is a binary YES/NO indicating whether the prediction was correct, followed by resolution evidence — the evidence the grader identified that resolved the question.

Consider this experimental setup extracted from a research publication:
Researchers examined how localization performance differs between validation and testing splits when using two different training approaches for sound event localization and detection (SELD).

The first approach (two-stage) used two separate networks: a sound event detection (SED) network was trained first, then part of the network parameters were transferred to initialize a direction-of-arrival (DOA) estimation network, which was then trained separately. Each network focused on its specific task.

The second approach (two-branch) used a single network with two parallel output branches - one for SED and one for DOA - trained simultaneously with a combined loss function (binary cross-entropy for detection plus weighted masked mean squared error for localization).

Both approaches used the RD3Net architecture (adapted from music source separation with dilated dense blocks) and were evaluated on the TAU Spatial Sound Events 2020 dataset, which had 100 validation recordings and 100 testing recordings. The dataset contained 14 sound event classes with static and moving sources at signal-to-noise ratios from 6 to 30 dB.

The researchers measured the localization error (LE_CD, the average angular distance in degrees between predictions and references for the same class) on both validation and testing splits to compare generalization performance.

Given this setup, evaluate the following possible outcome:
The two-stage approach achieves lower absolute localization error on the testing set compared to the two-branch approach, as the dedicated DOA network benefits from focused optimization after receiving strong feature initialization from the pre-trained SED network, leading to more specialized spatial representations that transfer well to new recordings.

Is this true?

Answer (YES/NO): YES